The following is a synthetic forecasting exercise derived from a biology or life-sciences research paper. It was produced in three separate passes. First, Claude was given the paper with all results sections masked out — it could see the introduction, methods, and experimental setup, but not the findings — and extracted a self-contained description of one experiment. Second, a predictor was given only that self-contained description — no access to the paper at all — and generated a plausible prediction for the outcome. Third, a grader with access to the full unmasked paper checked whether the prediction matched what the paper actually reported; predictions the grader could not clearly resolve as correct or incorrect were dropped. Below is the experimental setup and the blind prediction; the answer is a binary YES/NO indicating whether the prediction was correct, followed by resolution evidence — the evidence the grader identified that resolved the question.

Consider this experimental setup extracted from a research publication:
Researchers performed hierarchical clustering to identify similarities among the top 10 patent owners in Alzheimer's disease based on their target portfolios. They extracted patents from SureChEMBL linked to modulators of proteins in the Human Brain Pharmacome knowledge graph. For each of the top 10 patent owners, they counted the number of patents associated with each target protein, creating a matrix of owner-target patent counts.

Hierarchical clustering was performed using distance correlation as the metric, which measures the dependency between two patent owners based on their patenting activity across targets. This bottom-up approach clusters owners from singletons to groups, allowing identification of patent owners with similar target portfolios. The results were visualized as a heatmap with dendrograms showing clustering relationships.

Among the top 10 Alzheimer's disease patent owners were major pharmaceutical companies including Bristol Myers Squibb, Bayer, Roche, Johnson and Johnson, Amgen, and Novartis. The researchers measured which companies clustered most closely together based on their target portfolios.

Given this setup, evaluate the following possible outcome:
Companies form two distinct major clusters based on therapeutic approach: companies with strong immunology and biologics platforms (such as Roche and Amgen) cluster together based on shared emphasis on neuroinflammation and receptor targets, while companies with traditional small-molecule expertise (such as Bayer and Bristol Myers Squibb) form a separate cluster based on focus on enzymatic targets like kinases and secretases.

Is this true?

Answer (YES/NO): NO